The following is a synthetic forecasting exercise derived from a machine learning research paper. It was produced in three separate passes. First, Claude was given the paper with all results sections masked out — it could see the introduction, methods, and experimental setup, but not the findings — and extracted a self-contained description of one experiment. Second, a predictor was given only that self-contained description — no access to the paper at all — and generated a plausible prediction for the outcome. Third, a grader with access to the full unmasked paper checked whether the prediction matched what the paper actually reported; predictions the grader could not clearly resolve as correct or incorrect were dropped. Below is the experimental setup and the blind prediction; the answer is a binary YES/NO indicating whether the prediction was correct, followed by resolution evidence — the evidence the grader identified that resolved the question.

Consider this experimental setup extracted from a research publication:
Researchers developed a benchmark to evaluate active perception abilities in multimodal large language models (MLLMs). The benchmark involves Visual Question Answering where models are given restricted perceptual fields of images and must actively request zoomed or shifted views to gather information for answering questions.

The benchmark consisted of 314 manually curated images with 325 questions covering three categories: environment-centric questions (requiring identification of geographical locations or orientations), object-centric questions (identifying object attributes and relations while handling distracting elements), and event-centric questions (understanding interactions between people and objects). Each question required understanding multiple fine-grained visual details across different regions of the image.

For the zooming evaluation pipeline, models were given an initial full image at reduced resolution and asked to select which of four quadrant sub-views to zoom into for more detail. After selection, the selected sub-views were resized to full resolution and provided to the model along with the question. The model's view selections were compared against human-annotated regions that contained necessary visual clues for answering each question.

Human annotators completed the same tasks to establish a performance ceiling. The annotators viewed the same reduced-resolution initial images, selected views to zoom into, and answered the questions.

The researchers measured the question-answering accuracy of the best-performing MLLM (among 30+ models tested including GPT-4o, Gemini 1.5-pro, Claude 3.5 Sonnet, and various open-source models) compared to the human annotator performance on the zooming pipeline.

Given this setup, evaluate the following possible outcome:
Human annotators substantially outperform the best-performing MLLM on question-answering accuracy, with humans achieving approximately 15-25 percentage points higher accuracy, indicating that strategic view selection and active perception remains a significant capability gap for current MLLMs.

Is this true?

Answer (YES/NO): NO